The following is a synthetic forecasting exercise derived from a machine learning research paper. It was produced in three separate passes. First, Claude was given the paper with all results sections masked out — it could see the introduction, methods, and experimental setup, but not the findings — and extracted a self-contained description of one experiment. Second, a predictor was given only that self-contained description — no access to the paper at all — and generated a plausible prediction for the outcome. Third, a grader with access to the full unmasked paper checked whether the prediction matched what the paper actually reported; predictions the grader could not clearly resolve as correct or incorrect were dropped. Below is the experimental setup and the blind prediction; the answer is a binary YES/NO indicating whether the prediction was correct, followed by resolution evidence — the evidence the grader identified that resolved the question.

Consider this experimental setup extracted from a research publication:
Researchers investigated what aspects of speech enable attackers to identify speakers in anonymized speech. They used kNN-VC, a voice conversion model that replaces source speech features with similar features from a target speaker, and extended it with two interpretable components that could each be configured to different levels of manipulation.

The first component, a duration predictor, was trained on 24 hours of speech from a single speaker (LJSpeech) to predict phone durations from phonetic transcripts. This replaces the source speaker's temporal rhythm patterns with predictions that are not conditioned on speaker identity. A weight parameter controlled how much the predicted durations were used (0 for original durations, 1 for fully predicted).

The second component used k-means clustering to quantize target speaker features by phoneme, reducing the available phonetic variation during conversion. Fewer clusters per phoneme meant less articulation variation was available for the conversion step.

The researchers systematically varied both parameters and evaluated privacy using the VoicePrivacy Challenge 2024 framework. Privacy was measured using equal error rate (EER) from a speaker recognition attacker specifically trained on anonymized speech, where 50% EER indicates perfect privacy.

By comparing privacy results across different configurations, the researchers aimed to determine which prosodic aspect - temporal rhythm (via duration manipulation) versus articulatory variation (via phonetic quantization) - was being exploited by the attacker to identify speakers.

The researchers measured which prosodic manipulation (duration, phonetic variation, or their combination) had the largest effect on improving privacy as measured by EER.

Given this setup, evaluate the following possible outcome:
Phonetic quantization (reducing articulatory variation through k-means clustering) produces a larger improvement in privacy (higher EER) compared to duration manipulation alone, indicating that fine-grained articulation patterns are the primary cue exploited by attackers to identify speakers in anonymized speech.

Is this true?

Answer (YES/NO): YES